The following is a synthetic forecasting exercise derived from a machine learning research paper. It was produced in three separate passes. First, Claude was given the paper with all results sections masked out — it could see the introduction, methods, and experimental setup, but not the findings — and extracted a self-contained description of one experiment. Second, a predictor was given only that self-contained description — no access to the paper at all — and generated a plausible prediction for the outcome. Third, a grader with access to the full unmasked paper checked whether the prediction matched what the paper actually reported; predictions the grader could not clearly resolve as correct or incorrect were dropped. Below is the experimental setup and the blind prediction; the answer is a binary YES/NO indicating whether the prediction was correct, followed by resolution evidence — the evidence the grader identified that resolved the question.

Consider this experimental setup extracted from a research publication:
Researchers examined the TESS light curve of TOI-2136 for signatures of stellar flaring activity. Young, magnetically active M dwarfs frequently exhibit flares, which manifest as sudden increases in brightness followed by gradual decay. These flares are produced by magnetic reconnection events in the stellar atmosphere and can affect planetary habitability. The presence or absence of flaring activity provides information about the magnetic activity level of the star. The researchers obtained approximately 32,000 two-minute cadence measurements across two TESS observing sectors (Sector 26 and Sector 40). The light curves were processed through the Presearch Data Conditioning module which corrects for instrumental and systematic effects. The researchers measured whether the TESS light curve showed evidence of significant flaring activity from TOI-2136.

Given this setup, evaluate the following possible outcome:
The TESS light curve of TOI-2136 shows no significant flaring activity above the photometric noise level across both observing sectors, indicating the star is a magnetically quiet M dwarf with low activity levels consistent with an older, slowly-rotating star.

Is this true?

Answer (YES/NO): YES